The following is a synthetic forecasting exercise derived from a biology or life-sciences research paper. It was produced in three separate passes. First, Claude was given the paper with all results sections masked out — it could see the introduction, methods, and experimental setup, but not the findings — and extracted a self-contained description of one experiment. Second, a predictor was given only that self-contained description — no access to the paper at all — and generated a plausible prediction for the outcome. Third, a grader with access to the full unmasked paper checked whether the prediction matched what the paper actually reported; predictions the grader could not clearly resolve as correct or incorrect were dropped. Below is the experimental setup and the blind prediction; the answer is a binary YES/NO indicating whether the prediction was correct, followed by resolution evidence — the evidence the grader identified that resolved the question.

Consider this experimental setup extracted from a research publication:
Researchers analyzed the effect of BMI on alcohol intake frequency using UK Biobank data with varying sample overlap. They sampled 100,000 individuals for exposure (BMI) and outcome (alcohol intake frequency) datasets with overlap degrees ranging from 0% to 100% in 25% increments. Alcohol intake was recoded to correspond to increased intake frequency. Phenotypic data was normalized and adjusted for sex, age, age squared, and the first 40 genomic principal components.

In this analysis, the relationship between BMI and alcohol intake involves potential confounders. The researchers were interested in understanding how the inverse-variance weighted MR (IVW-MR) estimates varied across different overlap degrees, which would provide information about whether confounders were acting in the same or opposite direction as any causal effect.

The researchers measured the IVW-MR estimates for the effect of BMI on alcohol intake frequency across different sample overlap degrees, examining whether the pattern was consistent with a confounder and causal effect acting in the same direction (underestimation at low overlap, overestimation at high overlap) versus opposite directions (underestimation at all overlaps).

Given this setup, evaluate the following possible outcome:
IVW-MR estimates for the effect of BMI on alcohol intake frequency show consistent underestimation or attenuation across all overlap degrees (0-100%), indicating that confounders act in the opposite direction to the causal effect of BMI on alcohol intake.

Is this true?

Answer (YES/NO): YES